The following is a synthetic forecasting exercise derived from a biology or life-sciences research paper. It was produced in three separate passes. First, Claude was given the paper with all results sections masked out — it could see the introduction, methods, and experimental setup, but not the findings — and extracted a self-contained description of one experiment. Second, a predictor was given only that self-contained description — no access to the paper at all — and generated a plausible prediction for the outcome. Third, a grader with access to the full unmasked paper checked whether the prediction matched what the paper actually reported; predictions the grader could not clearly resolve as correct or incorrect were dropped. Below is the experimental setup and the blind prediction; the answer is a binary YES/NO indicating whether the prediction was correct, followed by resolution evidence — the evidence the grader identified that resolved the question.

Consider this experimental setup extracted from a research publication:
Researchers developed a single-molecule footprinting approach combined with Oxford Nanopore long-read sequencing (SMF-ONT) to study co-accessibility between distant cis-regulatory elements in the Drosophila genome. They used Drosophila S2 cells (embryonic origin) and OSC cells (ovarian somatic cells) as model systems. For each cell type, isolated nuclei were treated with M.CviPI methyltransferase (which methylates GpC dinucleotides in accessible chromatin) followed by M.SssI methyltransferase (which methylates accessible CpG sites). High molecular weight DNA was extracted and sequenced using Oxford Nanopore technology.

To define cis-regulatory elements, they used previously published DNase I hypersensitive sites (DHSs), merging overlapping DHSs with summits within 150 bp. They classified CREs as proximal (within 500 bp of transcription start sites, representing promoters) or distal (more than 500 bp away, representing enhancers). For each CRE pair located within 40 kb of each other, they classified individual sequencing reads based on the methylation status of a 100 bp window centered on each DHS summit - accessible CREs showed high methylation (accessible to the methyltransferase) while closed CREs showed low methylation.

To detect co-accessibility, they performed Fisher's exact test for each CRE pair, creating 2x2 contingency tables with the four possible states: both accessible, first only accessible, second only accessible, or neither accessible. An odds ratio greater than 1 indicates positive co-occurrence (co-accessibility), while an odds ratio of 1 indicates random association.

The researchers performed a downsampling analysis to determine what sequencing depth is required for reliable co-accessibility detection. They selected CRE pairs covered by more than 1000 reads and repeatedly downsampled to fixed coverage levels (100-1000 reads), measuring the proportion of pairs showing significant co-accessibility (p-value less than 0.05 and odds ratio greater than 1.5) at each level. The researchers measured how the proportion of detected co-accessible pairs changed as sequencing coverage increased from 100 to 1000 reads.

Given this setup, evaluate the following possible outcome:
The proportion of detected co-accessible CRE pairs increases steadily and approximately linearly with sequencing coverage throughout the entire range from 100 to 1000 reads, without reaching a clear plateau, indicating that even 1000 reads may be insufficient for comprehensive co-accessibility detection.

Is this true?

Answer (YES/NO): NO